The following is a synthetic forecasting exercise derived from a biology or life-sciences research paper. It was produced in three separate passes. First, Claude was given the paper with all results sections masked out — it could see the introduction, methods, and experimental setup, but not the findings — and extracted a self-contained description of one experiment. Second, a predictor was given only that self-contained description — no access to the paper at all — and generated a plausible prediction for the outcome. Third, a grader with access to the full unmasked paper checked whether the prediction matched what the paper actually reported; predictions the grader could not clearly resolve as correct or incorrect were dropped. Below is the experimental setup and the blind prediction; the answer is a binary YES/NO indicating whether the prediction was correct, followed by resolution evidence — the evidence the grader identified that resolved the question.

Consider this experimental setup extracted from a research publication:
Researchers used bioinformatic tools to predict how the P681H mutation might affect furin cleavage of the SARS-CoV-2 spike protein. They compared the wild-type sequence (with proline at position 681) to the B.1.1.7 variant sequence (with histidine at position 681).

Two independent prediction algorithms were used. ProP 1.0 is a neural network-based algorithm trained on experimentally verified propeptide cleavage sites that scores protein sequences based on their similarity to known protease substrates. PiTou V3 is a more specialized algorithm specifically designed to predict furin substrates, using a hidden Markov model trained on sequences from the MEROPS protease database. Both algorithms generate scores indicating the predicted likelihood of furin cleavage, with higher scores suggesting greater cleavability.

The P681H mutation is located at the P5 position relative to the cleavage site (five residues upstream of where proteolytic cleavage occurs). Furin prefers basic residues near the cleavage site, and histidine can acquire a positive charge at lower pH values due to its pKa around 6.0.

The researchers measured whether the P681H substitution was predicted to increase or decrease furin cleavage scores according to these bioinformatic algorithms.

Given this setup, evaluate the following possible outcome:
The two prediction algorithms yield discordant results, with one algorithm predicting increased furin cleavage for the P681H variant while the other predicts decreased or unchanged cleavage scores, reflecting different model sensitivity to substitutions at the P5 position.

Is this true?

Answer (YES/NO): NO